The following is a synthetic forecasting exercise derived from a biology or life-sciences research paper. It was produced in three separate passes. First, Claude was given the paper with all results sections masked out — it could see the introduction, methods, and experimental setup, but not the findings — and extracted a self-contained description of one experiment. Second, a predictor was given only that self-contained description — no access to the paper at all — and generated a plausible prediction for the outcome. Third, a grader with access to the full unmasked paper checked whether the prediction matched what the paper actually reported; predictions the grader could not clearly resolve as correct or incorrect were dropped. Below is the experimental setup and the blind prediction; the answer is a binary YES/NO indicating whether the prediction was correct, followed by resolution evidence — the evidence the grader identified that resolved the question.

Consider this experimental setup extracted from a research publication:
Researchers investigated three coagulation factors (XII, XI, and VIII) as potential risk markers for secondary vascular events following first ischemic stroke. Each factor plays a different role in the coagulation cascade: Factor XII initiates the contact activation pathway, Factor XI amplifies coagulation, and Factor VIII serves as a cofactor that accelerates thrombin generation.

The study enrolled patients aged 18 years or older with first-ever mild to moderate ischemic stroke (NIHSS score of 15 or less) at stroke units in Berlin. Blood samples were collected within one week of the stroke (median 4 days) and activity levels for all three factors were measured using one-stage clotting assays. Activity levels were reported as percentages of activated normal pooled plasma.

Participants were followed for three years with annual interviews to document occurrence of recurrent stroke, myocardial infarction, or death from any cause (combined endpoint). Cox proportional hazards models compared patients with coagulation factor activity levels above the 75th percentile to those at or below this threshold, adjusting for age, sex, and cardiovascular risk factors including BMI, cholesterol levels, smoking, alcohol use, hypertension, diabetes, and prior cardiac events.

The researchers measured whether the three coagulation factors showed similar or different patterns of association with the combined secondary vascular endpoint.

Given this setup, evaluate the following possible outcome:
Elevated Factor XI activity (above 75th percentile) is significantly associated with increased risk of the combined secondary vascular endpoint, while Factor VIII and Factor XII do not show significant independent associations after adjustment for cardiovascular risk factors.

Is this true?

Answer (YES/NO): NO